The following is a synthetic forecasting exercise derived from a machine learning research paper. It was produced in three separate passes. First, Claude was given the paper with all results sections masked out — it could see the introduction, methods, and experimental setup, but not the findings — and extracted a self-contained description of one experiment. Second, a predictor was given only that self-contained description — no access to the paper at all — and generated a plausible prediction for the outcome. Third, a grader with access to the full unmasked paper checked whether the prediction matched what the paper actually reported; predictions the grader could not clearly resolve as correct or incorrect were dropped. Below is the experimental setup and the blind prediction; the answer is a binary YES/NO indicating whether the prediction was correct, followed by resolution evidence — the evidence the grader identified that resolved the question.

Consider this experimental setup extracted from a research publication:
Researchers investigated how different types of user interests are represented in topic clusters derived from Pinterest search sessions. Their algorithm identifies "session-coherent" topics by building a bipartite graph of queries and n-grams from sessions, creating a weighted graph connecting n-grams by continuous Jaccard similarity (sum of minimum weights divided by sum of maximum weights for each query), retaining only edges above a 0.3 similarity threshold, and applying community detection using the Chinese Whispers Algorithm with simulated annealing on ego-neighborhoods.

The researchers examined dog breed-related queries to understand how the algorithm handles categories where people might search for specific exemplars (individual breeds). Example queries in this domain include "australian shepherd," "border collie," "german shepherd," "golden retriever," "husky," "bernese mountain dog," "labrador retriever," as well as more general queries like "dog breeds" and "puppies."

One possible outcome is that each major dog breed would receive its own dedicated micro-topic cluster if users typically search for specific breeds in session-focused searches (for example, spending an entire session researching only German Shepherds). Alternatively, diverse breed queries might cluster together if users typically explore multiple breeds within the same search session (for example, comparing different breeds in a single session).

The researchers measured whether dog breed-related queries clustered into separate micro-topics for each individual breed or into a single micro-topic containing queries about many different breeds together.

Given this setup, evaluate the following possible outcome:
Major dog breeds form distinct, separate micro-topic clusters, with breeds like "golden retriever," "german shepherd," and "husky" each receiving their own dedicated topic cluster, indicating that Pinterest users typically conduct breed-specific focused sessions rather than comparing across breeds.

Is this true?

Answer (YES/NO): NO